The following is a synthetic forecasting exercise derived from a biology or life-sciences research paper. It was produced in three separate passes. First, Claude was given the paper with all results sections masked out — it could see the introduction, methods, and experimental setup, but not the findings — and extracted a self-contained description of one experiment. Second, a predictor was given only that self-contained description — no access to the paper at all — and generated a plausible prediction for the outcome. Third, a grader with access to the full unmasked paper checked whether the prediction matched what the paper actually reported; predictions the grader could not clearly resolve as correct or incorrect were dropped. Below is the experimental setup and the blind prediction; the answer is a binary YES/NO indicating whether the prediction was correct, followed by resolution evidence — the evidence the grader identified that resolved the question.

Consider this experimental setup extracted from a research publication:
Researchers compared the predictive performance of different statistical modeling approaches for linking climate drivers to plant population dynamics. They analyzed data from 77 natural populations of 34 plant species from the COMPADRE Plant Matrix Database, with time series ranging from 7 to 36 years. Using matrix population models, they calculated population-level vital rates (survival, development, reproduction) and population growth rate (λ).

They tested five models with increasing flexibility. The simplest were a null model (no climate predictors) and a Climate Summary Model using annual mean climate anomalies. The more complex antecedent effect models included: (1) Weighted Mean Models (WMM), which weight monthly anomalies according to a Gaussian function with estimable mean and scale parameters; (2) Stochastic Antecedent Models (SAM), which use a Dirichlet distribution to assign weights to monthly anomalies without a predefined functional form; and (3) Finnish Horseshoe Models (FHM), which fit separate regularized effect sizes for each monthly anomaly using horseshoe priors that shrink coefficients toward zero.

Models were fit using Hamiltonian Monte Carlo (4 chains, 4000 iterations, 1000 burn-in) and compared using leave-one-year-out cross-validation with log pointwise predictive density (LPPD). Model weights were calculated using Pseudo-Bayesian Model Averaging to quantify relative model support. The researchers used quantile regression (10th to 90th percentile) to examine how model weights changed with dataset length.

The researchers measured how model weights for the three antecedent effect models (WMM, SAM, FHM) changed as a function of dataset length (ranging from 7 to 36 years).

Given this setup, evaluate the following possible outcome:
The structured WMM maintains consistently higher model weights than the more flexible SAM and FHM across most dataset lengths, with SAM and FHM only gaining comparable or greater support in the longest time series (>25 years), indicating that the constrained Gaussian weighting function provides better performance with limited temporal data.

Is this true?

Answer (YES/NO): NO